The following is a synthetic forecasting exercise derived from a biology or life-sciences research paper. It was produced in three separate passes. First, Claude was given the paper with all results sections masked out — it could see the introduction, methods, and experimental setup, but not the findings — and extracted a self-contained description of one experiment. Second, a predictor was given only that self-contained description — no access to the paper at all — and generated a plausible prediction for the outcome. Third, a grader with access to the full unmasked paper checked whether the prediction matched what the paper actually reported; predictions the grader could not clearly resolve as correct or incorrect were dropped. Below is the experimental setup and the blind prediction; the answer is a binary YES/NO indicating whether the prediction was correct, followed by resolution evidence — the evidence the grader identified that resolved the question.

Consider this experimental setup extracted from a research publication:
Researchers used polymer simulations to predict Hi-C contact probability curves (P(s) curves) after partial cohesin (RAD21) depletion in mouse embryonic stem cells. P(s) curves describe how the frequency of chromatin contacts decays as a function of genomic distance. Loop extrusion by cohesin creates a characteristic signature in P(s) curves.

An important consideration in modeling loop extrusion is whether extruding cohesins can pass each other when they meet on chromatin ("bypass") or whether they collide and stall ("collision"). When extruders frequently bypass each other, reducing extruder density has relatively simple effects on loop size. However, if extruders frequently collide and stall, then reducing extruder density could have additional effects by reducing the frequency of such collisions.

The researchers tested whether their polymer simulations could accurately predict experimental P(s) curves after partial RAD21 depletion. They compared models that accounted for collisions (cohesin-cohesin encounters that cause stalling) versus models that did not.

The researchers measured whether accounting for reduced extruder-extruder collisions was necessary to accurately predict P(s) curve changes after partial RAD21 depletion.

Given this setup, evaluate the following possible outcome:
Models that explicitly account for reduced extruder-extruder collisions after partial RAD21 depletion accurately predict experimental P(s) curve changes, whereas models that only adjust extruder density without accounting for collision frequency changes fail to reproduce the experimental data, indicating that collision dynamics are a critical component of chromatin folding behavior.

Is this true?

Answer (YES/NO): YES